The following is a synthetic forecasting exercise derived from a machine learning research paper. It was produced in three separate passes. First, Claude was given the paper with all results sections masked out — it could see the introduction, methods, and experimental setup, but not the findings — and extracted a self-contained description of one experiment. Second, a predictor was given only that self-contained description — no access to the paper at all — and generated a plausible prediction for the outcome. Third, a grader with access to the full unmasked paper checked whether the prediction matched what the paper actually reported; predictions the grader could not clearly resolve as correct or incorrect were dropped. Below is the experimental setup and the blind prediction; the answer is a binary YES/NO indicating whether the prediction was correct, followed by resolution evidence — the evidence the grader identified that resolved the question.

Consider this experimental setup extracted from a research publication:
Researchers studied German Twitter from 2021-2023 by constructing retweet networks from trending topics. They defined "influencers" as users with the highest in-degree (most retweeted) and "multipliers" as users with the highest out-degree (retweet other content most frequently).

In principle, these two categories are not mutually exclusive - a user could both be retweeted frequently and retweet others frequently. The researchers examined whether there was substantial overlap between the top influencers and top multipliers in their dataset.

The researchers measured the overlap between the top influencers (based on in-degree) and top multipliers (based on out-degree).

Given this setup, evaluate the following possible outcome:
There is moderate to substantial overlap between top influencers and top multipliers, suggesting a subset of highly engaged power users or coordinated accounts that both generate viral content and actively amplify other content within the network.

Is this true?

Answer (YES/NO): NO